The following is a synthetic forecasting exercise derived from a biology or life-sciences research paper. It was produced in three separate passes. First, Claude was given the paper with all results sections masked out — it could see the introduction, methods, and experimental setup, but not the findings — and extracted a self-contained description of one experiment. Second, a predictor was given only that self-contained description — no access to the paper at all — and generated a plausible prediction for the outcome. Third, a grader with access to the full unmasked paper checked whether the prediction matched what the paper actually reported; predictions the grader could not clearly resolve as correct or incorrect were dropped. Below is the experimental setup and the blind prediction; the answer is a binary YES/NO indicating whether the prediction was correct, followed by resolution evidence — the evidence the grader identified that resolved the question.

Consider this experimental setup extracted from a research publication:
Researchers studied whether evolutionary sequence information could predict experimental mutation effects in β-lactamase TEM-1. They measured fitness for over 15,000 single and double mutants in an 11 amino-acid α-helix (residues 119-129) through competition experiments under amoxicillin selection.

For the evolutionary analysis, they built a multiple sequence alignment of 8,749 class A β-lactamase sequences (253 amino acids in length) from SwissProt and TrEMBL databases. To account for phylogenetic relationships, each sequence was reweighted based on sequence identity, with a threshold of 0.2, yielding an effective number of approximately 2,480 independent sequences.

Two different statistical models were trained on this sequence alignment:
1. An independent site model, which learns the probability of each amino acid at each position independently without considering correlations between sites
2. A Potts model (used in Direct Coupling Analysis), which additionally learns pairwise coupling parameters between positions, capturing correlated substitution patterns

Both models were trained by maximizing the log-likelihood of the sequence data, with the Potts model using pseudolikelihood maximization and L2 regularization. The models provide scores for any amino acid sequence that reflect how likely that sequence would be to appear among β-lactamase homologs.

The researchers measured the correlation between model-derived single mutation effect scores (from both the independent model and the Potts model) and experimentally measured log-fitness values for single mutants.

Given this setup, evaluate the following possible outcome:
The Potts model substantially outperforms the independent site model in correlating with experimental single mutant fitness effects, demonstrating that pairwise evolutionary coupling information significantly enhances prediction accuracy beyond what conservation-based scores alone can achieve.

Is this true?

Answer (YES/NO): NO